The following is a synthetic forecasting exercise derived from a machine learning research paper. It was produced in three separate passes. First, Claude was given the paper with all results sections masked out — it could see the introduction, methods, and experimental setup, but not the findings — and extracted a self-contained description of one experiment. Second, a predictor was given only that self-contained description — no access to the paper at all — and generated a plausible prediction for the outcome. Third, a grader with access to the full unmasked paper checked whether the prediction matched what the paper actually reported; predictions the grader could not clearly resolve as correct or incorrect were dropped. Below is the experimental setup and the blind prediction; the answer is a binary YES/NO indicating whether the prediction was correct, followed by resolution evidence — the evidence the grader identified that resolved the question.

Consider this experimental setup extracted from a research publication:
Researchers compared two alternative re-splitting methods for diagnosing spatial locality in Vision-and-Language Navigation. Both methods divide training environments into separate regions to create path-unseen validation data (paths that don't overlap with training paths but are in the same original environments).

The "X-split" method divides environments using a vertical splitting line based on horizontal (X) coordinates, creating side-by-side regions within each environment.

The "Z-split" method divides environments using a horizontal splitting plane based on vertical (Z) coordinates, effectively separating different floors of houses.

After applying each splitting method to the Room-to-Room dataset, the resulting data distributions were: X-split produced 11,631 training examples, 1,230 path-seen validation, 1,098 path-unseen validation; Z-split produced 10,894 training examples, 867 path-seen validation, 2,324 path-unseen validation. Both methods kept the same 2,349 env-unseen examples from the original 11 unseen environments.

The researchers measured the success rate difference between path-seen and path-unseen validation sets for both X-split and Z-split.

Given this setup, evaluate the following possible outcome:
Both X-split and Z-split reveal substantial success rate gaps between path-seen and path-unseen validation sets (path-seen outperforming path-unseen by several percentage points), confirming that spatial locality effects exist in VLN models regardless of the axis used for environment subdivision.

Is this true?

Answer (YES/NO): YES